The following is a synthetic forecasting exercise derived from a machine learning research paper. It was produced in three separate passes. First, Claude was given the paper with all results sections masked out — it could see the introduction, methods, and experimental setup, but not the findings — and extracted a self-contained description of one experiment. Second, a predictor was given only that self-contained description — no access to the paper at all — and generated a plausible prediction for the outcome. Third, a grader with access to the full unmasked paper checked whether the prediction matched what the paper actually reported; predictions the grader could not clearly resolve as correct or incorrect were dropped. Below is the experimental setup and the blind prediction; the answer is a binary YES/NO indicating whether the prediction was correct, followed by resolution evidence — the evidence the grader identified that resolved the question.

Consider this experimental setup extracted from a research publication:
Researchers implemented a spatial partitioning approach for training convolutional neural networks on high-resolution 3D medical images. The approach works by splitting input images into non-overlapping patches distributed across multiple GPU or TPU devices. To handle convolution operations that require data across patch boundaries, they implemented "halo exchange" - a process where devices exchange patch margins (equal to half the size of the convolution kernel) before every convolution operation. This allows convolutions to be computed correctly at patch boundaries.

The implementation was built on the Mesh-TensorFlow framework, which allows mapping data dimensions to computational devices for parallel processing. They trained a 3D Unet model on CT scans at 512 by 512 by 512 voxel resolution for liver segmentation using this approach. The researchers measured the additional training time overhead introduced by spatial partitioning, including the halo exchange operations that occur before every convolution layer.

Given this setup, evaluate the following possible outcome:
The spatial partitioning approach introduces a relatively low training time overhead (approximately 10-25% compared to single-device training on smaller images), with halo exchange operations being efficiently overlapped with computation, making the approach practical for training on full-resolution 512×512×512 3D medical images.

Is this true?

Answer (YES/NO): NO